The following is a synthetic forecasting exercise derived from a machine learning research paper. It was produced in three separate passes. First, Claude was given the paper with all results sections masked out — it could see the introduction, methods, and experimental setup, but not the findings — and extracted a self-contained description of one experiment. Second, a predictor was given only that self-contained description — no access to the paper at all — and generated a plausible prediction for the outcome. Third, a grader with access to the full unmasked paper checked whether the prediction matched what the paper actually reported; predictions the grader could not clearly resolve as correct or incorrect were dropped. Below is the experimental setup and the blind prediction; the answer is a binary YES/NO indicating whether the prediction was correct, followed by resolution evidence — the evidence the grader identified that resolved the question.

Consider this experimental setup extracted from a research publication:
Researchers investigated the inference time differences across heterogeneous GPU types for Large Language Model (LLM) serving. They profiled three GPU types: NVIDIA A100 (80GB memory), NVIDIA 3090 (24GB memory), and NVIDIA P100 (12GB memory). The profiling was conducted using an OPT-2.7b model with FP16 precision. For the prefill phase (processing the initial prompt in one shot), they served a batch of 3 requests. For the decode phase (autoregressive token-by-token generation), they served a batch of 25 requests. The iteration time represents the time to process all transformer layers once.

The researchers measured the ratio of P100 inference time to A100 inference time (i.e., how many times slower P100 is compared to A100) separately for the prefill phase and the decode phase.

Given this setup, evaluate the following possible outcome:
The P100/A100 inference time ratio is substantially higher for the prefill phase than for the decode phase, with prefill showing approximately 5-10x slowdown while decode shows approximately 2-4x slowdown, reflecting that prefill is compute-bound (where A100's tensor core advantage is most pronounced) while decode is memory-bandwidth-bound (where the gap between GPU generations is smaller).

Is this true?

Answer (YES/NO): NO